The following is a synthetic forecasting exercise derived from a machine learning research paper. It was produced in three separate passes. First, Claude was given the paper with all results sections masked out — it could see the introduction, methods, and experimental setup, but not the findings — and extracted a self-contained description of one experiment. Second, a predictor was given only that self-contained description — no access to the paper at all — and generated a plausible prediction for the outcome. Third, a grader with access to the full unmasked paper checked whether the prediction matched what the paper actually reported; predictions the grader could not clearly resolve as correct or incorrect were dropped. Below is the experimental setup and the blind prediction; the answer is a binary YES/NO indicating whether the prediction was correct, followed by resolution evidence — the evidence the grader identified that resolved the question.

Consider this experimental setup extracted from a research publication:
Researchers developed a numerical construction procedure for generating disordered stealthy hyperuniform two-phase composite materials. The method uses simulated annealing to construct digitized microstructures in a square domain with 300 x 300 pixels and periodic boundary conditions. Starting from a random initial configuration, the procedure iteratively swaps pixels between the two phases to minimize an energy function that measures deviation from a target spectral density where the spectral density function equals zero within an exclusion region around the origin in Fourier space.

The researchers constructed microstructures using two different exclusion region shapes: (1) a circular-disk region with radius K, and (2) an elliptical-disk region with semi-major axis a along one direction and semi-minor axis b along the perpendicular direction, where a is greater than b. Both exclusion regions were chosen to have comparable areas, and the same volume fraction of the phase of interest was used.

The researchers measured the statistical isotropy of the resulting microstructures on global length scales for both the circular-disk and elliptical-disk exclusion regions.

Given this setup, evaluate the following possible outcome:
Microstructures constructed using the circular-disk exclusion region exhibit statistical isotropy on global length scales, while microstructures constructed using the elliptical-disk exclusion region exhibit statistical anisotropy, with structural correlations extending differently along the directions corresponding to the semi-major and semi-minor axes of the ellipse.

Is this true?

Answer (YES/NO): YES